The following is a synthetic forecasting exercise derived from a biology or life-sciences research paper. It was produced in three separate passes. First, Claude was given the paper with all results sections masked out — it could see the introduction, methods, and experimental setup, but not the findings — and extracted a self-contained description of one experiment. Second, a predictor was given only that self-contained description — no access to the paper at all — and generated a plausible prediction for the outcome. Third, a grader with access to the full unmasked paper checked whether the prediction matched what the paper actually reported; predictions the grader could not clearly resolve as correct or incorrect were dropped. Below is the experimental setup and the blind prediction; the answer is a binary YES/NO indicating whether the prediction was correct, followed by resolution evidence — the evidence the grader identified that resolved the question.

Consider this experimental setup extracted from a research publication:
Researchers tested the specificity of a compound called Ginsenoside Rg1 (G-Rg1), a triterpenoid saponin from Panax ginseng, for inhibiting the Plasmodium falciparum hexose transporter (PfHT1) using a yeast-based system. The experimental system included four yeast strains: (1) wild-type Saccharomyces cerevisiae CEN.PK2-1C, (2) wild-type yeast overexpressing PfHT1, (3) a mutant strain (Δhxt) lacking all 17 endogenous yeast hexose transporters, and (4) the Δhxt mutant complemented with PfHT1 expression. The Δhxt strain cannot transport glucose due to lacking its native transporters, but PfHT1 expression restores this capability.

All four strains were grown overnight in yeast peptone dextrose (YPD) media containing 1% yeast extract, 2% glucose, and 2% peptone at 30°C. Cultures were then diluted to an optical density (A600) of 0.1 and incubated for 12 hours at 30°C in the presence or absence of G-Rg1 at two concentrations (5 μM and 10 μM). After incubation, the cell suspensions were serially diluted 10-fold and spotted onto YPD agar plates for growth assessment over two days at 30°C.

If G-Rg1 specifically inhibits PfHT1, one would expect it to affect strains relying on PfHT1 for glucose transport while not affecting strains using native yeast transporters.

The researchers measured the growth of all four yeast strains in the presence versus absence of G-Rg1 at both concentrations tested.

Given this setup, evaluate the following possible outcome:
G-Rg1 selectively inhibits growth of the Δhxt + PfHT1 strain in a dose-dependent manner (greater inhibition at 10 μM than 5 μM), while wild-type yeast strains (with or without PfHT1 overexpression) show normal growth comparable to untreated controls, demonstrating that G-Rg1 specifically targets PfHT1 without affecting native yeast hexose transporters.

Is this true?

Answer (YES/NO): NO